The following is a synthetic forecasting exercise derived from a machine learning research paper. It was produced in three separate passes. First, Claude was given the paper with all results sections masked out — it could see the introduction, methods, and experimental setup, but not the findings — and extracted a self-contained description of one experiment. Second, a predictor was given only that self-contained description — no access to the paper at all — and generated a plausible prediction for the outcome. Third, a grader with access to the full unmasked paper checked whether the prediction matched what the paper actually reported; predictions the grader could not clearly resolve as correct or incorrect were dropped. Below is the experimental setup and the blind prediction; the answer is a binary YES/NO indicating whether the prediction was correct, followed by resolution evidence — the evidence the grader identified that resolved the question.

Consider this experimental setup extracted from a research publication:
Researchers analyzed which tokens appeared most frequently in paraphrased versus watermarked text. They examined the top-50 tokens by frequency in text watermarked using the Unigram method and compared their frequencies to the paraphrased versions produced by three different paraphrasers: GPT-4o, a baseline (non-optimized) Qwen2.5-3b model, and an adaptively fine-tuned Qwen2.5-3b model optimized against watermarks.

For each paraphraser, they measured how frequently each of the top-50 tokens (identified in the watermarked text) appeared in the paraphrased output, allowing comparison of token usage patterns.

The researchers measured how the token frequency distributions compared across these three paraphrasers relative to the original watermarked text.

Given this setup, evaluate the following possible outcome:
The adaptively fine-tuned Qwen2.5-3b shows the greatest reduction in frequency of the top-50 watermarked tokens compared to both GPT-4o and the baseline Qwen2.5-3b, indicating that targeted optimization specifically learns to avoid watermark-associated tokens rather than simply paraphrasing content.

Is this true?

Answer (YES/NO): NO